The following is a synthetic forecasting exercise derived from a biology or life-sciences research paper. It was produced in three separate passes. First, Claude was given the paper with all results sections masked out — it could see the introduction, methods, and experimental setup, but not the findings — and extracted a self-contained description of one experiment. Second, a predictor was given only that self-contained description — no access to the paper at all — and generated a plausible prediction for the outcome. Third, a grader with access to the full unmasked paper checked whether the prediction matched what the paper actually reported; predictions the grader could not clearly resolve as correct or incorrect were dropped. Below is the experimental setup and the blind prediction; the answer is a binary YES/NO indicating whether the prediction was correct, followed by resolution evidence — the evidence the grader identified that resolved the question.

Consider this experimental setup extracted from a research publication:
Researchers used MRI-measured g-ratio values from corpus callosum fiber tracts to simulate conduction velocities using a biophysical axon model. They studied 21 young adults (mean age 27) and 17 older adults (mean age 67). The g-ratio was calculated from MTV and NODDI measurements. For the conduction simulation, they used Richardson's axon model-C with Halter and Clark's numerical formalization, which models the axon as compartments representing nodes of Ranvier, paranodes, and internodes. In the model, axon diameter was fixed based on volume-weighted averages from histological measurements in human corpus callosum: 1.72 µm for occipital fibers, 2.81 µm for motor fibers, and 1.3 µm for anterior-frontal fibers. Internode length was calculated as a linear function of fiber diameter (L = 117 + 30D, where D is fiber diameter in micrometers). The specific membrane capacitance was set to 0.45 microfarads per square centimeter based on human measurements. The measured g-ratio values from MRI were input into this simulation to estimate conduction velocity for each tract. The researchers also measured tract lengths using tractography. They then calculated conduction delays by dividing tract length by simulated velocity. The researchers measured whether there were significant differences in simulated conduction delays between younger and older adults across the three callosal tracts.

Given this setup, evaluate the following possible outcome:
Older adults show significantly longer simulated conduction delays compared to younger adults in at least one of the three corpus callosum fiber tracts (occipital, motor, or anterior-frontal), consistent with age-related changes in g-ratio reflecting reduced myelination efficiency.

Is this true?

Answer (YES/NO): NO